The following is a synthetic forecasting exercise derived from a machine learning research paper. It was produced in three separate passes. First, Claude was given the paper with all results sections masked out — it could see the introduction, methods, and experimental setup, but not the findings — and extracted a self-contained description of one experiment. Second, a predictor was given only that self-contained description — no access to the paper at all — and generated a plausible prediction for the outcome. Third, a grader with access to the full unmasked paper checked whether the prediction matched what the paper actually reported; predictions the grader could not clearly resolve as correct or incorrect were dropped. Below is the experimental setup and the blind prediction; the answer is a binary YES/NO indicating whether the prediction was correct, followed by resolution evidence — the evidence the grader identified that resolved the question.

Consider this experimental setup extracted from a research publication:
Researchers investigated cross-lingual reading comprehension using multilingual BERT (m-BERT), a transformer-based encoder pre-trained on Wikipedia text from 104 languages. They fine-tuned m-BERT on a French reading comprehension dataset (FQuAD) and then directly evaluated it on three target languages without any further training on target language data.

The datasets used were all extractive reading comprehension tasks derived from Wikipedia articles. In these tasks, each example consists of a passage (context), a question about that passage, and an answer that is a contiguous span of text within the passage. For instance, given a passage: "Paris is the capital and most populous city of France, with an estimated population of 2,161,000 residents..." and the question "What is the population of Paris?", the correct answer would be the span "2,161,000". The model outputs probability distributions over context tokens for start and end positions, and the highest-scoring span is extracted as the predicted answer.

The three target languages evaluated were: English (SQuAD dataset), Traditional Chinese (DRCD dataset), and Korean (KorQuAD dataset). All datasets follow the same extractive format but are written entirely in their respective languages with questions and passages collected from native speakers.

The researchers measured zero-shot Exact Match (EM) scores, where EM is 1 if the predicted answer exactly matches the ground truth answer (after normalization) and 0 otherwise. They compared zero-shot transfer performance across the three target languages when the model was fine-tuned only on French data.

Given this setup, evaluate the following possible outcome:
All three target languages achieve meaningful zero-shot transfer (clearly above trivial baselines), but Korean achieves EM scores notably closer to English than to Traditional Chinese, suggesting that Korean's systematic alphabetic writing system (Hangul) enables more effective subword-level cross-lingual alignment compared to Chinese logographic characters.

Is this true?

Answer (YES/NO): NO